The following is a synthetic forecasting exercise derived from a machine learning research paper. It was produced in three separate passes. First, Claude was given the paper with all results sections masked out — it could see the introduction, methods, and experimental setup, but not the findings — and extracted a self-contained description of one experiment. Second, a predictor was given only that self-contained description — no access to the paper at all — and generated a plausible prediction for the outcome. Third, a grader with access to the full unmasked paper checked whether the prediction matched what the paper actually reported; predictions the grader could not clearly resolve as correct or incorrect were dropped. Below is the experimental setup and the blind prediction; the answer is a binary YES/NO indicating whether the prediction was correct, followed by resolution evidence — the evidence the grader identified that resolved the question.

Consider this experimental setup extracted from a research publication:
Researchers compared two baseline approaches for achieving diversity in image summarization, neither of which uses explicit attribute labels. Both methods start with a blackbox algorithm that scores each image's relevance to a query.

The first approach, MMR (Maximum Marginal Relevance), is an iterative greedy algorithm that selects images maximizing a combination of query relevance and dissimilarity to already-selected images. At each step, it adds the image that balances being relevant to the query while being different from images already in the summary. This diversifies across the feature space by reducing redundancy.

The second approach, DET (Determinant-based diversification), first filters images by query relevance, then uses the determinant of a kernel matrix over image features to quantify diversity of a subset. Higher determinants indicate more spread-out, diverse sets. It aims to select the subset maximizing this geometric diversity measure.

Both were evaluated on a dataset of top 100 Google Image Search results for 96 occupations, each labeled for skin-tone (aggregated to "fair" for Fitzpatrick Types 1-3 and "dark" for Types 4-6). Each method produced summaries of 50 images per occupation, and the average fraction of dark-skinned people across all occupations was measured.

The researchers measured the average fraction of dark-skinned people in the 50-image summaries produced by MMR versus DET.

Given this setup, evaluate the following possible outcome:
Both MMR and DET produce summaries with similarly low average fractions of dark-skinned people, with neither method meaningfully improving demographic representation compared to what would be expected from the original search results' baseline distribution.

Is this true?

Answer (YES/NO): NO